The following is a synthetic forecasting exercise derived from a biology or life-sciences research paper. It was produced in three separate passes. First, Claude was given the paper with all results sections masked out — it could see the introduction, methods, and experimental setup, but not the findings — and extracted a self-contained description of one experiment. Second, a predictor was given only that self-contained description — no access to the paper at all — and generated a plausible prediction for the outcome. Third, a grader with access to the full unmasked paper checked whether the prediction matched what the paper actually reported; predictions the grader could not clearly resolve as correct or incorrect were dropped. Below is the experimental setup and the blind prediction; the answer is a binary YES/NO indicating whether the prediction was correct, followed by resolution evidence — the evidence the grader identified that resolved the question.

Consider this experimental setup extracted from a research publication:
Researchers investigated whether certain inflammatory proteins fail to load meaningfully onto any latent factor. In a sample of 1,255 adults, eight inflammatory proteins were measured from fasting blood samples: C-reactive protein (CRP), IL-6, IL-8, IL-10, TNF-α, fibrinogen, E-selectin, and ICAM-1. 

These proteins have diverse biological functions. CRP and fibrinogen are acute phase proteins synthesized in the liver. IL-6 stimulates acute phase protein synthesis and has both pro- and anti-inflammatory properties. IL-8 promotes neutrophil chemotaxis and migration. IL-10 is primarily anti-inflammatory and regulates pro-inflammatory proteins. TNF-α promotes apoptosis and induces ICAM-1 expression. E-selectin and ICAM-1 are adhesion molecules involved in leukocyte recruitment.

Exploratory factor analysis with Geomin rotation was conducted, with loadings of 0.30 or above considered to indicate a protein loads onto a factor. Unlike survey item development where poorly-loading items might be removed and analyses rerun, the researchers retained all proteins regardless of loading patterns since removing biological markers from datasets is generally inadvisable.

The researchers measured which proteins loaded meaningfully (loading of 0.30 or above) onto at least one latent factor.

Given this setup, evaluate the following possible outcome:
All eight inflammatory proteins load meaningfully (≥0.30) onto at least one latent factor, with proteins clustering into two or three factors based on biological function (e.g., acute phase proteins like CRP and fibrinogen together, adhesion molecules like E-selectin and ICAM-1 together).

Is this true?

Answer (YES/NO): NO